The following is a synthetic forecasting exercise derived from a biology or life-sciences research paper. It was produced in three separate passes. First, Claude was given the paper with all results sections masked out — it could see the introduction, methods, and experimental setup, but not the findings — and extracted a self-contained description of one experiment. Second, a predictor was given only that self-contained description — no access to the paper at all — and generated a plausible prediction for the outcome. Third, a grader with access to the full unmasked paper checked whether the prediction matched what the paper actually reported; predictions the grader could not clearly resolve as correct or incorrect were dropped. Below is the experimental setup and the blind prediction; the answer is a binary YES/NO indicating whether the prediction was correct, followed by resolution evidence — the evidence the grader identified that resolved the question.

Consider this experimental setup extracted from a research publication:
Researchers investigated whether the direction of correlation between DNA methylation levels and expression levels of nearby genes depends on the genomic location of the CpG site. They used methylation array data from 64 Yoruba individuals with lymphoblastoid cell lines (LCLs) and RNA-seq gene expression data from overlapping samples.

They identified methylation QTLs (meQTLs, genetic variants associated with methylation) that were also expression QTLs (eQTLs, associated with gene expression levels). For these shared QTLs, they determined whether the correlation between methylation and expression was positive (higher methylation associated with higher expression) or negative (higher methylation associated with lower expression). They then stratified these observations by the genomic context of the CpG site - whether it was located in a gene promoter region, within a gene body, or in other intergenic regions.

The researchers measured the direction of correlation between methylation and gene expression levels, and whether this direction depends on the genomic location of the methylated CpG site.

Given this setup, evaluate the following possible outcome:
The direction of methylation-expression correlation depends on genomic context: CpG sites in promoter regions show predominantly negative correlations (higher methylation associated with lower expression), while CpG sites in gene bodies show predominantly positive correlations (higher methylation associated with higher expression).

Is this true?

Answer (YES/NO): NO